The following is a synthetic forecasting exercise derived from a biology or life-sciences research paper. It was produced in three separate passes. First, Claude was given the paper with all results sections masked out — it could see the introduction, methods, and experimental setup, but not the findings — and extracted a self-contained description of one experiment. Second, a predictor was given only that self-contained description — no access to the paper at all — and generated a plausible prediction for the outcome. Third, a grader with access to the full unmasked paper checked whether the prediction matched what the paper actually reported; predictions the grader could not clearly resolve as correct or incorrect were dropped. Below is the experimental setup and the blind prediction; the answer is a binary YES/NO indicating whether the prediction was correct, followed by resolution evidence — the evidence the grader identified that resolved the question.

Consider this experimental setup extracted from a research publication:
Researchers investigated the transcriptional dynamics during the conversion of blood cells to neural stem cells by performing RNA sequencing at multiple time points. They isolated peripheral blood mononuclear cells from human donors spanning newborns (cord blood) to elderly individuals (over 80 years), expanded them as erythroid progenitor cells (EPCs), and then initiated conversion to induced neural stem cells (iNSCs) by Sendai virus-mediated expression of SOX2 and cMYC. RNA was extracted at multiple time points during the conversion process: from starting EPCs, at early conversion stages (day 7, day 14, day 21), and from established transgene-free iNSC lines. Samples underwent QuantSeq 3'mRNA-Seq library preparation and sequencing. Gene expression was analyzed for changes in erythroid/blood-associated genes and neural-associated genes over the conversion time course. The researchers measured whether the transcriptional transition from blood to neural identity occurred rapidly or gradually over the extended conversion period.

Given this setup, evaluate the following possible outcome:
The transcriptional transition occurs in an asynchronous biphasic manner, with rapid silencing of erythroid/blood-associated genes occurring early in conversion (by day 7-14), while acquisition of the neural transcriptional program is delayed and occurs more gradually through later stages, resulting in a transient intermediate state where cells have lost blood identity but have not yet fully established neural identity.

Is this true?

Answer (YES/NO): NO